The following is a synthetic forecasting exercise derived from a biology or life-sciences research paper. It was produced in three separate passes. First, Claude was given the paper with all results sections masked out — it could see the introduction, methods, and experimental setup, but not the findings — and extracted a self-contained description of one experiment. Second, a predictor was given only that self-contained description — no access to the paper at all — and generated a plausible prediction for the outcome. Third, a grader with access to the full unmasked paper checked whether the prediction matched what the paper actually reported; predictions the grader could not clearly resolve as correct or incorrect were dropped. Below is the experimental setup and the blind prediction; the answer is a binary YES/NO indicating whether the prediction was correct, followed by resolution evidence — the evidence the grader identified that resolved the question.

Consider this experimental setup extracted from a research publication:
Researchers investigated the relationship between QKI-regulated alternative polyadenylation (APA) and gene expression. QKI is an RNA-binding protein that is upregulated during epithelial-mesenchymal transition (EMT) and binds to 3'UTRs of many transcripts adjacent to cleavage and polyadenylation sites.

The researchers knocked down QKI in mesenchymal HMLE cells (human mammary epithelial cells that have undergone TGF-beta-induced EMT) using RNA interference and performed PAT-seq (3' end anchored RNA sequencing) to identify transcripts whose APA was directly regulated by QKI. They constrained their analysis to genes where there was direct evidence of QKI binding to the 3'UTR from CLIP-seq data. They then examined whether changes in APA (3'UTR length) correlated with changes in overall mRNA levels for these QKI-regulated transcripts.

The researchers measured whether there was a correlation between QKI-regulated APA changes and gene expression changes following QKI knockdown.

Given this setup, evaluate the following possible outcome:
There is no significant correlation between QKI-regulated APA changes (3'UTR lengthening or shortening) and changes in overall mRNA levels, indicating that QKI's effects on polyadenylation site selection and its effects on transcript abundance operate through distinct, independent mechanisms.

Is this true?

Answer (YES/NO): NO